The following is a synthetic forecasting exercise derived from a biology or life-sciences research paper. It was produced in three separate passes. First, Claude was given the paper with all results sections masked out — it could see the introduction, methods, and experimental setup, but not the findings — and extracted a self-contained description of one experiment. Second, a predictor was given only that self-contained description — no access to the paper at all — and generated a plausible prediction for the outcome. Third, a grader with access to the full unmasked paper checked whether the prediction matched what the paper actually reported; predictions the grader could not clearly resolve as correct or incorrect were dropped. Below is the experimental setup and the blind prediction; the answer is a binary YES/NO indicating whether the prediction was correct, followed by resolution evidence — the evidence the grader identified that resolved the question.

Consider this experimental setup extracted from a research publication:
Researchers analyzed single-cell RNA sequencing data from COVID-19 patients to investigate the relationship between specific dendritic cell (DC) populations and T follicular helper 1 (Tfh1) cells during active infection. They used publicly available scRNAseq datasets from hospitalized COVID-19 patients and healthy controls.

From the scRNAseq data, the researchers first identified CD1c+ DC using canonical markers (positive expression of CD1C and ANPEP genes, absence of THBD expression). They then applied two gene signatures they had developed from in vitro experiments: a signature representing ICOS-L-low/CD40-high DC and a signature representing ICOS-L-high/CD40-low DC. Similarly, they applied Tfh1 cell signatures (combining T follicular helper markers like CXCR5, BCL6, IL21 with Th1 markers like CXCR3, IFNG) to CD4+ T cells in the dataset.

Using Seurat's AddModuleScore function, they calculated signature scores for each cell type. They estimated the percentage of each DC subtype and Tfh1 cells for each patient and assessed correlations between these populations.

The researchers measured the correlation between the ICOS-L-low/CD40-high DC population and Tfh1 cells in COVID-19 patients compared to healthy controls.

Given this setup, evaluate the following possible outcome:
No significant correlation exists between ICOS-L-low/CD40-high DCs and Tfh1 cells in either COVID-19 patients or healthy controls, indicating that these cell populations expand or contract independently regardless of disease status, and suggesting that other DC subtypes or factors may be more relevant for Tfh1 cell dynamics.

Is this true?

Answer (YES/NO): NO